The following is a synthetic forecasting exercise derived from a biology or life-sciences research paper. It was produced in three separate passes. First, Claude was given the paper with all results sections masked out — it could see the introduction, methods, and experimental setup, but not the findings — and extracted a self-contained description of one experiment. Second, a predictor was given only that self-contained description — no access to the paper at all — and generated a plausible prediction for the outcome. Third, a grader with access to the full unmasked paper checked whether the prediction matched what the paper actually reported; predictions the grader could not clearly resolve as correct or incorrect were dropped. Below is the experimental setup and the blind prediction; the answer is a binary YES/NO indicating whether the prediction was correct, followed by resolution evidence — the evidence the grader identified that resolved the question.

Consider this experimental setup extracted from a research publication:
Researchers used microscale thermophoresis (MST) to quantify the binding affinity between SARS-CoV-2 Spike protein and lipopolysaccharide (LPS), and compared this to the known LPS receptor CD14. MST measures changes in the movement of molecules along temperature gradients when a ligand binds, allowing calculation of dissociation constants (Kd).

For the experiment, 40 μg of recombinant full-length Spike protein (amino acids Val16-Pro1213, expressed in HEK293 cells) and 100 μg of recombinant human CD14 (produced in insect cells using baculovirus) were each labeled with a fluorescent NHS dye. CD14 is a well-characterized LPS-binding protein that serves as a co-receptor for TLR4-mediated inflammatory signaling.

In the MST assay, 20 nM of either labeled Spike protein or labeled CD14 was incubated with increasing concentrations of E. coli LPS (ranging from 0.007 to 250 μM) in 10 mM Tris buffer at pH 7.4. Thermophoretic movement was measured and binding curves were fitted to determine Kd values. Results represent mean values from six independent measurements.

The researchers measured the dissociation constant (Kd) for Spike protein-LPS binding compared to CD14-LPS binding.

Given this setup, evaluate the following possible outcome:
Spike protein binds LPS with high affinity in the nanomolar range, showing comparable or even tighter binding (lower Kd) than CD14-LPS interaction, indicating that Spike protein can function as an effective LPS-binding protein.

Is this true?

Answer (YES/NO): YES